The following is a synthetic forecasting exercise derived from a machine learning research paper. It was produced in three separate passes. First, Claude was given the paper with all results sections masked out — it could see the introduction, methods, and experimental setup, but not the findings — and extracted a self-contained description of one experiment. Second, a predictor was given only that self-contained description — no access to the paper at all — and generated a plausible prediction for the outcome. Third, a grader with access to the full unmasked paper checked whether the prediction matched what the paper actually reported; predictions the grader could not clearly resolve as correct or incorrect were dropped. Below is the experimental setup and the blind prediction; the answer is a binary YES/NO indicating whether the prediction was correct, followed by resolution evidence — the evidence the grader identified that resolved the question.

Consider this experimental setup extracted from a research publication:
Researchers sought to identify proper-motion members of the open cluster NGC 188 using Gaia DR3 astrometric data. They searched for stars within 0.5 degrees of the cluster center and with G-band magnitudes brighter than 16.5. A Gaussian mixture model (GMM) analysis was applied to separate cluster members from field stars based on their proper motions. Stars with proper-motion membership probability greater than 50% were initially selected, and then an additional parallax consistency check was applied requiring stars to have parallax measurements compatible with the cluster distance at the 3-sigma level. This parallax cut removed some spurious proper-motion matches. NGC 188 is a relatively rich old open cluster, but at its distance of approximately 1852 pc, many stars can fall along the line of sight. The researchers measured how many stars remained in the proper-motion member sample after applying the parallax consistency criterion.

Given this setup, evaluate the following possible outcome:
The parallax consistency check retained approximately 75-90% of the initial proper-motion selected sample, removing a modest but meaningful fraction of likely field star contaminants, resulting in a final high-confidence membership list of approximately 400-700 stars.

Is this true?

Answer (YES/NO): NO